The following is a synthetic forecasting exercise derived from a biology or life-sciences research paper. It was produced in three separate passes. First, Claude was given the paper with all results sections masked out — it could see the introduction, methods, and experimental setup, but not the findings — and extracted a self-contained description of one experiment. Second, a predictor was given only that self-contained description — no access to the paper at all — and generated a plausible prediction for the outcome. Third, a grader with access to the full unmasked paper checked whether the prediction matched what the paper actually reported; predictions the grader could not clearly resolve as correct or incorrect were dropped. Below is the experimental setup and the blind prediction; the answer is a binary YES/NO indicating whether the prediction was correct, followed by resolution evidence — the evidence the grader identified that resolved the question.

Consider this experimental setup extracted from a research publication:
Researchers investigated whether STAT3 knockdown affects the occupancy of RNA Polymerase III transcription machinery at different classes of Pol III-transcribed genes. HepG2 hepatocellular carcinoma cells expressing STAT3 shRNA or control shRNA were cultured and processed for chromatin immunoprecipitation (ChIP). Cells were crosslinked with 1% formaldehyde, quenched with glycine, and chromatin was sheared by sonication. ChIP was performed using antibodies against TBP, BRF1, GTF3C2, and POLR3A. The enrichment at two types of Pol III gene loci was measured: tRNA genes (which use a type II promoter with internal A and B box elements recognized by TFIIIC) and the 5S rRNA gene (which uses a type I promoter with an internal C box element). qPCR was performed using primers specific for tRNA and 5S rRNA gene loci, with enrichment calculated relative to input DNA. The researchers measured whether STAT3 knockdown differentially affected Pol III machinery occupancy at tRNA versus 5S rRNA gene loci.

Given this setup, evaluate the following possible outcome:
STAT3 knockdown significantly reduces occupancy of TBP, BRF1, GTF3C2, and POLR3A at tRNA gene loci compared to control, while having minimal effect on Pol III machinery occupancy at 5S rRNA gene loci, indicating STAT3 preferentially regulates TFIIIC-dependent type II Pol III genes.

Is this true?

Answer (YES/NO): NO